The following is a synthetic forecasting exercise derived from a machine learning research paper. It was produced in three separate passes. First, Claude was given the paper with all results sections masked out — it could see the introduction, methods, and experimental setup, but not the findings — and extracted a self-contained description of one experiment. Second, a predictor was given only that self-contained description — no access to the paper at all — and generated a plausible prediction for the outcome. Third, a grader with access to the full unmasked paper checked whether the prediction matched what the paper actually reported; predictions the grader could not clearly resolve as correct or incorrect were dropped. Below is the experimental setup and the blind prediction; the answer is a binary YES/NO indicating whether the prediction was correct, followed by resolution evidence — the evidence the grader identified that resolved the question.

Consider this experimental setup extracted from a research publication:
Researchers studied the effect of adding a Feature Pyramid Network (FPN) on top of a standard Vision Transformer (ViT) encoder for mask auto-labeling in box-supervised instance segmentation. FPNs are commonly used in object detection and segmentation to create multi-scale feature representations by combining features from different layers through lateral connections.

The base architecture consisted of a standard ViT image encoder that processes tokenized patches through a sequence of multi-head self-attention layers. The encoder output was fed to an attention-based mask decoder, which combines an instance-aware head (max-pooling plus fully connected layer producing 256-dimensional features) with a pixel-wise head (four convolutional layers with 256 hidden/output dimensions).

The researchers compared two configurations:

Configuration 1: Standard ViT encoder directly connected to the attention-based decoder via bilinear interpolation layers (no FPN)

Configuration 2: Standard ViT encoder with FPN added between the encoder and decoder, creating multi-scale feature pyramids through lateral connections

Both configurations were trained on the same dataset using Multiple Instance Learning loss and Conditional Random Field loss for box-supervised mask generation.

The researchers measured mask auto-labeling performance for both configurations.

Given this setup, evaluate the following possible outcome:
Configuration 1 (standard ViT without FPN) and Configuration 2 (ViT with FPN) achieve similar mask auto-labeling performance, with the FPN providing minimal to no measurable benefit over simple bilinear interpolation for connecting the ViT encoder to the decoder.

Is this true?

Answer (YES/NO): NO